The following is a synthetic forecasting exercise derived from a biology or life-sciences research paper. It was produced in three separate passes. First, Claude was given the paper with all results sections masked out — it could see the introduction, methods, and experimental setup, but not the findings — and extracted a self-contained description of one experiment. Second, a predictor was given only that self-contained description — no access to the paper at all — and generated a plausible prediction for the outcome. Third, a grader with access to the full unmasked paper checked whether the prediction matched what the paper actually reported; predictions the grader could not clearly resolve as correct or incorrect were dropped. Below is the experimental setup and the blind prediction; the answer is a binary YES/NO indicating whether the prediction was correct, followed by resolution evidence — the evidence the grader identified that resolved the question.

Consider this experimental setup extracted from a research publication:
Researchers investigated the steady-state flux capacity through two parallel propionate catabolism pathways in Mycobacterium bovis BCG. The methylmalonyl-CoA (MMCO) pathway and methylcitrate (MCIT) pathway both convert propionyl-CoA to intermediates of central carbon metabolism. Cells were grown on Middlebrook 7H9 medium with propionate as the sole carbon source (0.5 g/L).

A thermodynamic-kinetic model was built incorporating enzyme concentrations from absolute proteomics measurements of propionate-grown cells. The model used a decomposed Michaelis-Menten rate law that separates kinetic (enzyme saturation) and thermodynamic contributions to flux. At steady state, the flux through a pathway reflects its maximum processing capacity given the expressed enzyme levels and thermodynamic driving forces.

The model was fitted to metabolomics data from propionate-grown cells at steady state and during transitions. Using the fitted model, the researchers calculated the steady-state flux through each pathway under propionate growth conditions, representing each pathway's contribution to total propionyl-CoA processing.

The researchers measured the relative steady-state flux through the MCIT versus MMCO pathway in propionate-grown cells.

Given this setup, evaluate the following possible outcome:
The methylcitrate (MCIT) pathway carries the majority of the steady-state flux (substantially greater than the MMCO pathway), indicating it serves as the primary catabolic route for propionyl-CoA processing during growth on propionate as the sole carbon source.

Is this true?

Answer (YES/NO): YES